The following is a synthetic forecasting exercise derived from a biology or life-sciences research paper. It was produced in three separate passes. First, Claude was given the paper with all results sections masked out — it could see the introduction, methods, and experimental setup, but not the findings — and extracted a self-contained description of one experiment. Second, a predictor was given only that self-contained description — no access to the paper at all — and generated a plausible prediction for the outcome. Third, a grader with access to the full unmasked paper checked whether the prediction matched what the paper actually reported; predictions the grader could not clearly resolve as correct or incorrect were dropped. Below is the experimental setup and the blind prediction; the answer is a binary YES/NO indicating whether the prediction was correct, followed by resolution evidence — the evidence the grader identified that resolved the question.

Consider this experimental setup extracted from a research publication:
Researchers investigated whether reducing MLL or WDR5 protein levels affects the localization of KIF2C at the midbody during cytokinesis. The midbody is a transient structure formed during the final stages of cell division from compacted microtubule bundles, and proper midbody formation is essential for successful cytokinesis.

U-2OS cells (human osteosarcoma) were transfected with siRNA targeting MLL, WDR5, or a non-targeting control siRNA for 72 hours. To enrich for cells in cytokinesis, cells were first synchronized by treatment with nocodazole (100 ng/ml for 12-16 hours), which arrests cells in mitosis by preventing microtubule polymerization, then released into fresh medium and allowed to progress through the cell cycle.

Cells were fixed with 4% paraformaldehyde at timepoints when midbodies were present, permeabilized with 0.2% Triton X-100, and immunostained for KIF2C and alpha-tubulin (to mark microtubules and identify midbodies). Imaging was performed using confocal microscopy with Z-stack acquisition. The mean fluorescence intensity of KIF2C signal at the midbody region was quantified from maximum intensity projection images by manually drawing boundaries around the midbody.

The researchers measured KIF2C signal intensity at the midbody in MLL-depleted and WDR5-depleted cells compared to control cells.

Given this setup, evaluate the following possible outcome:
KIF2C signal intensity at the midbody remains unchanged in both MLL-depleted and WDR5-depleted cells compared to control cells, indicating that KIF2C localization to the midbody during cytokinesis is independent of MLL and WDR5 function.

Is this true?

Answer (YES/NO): NO